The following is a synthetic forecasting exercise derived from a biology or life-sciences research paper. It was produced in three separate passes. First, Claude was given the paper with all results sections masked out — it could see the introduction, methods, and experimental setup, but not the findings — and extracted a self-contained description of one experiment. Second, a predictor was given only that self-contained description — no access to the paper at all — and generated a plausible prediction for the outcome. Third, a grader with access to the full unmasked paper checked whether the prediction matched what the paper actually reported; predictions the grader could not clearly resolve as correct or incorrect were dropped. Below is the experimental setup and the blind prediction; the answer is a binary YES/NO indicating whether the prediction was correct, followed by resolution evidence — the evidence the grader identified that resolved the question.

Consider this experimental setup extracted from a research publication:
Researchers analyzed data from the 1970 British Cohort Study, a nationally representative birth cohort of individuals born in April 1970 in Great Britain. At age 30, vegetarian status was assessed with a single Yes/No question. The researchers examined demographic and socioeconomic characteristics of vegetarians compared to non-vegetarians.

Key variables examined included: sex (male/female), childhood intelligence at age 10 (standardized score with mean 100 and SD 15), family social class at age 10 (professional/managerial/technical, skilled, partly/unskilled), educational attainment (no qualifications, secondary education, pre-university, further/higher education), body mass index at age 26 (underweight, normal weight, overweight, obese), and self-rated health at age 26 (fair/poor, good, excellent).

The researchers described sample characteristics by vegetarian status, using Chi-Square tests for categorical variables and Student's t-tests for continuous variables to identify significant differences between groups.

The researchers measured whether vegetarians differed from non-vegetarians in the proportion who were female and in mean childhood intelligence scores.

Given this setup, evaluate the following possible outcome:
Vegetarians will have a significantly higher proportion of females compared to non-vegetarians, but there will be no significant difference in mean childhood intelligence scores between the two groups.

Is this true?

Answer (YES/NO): NO